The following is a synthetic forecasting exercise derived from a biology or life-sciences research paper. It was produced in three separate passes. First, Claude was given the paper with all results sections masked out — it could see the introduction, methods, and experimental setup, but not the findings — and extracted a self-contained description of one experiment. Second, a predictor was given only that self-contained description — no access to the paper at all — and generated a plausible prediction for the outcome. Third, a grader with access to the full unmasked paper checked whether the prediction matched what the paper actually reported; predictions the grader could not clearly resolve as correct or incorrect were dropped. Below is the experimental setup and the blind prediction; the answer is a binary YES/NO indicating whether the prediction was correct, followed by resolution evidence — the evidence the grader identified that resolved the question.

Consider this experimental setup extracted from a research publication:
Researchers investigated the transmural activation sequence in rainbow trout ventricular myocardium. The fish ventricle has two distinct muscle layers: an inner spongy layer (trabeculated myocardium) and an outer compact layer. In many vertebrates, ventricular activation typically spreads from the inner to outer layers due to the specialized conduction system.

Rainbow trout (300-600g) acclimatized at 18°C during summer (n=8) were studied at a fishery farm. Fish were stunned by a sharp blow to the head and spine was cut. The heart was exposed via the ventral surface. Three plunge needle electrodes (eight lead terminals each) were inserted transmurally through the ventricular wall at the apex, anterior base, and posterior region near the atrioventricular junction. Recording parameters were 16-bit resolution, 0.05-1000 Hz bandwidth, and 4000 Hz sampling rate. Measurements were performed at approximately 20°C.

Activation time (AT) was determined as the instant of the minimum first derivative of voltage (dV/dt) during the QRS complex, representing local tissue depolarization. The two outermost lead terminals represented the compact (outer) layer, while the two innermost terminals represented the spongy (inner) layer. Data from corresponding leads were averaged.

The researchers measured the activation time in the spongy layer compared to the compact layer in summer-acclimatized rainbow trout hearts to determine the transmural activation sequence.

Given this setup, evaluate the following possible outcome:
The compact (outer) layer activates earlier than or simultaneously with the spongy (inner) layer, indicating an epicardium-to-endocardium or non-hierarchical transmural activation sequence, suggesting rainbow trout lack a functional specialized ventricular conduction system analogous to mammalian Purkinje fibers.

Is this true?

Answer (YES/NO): NO